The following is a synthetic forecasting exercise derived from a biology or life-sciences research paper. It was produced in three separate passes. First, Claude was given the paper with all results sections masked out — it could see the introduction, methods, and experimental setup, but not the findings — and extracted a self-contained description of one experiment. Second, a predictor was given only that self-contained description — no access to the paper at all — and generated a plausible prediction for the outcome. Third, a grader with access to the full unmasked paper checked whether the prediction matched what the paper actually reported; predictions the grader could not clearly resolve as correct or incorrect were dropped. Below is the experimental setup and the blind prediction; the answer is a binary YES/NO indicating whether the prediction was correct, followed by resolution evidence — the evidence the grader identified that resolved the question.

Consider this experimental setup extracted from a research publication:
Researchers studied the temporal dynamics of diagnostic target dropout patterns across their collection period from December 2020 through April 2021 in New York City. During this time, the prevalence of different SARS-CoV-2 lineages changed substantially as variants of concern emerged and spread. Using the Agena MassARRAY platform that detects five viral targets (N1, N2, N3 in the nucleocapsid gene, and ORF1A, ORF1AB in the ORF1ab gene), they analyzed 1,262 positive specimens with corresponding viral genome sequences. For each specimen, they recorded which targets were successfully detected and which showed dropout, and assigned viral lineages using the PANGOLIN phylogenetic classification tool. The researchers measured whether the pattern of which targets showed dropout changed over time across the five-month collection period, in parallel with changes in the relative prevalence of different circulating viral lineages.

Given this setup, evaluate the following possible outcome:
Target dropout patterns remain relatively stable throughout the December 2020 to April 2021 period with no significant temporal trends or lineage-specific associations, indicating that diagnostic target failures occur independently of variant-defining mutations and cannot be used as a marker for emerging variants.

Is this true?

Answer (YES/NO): NO